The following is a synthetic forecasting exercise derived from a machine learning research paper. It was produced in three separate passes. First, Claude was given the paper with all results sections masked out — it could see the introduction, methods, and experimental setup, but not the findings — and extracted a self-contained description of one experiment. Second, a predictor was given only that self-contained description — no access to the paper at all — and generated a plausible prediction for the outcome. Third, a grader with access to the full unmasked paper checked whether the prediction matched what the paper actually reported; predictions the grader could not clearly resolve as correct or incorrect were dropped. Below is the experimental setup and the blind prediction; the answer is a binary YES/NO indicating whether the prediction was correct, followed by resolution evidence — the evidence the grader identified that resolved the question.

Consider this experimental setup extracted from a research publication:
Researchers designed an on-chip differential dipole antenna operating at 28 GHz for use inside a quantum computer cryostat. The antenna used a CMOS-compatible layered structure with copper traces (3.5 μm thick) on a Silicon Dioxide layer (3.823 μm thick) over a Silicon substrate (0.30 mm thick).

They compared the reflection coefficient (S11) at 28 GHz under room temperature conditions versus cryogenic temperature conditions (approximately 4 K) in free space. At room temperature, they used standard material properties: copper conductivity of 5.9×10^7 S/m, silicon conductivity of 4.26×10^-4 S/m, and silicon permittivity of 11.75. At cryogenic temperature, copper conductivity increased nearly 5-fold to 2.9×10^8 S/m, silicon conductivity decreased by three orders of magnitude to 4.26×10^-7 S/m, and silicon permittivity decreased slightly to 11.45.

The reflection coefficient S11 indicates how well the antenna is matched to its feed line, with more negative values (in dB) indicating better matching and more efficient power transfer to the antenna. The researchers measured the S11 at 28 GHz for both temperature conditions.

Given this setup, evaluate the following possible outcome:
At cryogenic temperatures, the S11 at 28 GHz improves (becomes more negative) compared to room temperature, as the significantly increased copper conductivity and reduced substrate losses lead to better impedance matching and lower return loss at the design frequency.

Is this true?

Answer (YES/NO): YES